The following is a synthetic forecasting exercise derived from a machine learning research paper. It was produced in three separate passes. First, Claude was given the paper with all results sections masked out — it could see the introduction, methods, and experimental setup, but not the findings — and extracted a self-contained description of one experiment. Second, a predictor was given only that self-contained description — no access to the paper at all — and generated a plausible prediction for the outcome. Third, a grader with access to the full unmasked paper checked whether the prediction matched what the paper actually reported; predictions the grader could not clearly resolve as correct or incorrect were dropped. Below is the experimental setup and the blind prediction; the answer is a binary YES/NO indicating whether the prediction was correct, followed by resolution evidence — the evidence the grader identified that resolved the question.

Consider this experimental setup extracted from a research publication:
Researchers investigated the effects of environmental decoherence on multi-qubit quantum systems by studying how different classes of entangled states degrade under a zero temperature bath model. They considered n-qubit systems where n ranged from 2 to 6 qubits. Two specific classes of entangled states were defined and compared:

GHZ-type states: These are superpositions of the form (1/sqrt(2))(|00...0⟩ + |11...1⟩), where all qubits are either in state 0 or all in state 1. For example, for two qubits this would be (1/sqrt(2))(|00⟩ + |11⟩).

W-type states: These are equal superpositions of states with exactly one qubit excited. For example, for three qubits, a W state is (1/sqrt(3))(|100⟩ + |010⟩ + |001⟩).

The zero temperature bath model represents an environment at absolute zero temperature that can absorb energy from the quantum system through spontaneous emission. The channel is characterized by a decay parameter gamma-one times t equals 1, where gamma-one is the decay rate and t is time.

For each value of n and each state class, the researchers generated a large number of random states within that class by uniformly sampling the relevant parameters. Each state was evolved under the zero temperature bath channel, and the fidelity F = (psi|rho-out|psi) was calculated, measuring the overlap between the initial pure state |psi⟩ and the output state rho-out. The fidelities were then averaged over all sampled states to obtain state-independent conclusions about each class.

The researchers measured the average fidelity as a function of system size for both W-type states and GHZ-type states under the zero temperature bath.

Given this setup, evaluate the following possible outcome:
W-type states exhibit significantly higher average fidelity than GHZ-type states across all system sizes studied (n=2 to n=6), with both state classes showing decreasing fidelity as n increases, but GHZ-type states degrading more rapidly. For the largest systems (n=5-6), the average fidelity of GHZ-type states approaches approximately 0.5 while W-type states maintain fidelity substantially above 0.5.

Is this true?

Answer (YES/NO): NO